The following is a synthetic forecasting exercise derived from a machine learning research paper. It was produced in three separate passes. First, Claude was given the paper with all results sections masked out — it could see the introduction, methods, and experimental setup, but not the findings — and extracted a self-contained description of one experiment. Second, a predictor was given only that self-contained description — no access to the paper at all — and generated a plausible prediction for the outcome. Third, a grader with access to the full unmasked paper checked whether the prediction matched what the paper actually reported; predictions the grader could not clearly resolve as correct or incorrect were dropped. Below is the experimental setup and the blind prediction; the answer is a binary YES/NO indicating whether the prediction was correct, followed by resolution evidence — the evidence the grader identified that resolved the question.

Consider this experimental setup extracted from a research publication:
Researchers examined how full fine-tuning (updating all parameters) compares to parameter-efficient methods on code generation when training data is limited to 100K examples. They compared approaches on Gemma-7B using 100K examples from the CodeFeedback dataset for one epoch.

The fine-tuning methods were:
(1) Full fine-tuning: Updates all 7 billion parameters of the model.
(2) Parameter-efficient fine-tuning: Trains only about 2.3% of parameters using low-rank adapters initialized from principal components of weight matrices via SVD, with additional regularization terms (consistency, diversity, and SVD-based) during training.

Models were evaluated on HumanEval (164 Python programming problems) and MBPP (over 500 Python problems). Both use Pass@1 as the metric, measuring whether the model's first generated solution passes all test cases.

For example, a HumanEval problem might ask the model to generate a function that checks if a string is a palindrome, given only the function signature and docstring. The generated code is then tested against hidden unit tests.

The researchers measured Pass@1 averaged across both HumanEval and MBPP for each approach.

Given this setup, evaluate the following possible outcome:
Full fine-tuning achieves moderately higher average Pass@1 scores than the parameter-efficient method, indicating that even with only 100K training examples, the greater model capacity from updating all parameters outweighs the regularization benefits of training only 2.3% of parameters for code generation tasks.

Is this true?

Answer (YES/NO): NO